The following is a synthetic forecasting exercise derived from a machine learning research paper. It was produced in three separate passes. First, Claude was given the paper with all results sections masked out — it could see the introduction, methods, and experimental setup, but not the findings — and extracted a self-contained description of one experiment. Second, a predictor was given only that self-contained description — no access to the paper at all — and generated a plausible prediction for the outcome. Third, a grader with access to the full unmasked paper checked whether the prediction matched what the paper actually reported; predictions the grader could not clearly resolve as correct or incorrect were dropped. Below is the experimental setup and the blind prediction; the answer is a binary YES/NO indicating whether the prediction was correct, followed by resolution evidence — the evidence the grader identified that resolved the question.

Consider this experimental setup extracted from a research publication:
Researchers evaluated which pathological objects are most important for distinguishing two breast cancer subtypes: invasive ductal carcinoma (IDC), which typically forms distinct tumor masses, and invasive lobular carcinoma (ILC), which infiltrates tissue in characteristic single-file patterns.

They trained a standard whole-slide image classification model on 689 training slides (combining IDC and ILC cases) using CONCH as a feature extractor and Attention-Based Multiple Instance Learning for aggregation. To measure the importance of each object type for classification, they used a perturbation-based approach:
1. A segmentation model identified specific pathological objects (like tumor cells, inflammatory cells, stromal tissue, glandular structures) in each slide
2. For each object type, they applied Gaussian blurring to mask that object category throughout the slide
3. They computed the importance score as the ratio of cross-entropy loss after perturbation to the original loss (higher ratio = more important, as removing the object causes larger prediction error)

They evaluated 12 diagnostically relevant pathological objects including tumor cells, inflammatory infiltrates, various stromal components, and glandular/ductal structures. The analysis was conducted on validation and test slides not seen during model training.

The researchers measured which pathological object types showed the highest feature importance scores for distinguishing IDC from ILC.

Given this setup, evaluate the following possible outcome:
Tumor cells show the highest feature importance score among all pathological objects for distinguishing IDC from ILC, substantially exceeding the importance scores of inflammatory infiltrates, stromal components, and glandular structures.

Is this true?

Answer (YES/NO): NO